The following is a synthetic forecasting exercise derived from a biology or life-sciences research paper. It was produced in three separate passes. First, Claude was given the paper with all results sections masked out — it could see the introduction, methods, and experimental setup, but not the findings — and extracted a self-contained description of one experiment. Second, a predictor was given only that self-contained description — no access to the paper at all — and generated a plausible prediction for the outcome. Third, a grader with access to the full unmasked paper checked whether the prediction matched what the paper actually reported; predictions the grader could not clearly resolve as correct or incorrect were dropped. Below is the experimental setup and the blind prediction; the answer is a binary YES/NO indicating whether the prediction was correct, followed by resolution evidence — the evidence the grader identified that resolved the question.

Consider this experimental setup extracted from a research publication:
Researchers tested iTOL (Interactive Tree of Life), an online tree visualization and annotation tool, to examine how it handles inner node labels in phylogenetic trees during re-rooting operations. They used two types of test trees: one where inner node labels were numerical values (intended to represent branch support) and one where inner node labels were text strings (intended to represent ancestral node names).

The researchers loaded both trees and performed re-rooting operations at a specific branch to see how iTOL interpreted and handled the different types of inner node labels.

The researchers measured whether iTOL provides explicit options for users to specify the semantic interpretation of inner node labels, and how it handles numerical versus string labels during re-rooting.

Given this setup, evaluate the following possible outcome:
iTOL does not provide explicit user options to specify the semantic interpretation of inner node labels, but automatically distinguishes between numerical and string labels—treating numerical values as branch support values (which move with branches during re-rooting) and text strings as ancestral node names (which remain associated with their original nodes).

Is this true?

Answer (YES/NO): YES